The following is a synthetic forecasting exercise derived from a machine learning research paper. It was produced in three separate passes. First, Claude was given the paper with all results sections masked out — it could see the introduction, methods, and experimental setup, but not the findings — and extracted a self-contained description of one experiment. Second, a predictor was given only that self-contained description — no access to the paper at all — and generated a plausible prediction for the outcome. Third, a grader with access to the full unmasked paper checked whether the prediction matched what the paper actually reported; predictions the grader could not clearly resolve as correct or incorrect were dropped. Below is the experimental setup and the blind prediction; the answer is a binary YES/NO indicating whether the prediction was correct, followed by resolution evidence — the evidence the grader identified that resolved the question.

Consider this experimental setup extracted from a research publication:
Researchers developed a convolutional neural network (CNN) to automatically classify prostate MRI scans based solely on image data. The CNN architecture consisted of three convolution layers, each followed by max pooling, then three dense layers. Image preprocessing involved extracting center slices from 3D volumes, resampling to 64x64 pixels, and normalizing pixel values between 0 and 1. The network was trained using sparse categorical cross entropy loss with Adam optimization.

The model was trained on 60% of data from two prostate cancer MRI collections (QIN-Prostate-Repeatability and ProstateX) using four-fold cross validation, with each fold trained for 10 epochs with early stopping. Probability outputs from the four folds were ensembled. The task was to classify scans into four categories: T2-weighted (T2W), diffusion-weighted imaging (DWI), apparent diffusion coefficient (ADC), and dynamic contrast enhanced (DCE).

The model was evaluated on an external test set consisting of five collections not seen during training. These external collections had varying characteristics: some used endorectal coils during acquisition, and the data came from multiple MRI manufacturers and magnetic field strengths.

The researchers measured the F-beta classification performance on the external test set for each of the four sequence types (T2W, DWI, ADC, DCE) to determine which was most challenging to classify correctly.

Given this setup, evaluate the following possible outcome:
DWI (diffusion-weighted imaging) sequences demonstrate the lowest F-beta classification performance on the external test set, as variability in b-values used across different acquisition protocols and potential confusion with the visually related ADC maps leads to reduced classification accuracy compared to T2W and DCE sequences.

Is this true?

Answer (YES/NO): YES